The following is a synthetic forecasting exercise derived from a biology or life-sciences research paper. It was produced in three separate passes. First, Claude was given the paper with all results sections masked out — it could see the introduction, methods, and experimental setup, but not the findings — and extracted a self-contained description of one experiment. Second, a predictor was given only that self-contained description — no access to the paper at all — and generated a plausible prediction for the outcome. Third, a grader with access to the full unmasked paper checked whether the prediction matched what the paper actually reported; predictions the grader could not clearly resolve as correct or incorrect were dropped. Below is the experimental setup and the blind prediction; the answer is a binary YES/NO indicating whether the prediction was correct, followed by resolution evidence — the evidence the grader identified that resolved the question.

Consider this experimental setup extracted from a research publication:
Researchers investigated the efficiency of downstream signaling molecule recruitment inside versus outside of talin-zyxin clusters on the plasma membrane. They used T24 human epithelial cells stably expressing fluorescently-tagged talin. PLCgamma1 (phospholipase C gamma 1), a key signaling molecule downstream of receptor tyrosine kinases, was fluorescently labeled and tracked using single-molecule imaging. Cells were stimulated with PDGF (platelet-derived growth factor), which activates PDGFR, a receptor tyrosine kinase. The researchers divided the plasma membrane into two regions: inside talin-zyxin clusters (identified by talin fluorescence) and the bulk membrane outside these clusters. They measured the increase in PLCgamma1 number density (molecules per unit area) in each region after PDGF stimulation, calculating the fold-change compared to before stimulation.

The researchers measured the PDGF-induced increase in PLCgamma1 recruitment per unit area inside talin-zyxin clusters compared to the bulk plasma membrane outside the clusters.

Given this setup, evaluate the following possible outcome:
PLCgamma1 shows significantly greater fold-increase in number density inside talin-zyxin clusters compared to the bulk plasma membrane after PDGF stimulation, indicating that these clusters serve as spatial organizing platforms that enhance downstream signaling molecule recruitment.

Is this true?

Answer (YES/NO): YES